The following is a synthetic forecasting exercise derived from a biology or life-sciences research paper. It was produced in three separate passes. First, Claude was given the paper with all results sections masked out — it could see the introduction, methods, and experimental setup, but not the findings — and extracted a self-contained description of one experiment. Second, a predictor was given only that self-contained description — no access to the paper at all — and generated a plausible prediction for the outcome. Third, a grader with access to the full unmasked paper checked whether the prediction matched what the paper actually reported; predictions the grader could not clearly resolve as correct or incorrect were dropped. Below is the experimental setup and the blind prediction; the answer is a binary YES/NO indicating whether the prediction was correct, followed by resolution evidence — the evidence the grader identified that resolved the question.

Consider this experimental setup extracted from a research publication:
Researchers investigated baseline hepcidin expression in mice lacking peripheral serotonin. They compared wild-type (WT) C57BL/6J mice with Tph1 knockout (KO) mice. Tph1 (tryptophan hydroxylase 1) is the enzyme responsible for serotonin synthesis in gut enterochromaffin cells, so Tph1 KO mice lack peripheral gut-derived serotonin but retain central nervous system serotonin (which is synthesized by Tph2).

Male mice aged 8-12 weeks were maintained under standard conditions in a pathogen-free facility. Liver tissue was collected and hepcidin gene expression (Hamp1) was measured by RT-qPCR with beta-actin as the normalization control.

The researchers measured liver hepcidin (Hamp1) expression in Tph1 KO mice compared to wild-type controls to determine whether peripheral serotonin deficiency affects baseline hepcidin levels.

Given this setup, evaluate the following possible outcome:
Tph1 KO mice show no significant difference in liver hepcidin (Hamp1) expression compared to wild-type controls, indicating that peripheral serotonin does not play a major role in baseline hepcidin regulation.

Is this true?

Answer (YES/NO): NO